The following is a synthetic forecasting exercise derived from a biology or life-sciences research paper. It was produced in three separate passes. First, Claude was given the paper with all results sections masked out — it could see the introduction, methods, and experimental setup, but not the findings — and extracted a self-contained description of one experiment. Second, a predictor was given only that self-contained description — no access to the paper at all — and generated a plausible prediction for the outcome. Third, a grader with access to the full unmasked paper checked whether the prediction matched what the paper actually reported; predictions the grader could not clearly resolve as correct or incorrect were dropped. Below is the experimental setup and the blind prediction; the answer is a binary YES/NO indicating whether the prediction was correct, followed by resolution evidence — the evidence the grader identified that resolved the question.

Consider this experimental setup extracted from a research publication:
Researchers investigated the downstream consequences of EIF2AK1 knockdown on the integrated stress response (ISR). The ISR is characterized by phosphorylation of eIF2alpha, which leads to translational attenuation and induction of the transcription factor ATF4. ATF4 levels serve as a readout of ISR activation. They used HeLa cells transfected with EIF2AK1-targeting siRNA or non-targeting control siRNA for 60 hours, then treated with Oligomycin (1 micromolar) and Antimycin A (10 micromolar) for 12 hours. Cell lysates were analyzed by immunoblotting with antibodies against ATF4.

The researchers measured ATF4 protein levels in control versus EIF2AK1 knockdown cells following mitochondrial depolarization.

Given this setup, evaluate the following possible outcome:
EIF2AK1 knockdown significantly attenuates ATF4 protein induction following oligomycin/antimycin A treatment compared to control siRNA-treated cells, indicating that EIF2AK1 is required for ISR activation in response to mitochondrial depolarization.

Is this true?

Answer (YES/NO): YES